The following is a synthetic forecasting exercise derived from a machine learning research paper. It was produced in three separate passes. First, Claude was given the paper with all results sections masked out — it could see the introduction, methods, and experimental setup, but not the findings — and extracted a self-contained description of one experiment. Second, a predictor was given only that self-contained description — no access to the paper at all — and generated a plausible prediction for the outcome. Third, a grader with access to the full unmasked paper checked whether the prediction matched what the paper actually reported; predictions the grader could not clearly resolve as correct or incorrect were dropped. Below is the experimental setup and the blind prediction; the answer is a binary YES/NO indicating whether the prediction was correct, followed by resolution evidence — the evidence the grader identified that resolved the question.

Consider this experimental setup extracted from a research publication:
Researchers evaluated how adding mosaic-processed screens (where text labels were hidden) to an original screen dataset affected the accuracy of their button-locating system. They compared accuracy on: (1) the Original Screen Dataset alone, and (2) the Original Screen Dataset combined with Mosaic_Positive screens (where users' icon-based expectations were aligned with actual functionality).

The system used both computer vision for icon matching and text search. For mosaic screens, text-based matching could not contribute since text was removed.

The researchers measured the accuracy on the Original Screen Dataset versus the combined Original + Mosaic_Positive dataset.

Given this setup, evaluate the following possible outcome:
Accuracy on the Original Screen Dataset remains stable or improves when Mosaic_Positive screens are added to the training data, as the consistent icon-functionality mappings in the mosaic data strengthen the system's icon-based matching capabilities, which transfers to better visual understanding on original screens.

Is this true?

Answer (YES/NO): NO